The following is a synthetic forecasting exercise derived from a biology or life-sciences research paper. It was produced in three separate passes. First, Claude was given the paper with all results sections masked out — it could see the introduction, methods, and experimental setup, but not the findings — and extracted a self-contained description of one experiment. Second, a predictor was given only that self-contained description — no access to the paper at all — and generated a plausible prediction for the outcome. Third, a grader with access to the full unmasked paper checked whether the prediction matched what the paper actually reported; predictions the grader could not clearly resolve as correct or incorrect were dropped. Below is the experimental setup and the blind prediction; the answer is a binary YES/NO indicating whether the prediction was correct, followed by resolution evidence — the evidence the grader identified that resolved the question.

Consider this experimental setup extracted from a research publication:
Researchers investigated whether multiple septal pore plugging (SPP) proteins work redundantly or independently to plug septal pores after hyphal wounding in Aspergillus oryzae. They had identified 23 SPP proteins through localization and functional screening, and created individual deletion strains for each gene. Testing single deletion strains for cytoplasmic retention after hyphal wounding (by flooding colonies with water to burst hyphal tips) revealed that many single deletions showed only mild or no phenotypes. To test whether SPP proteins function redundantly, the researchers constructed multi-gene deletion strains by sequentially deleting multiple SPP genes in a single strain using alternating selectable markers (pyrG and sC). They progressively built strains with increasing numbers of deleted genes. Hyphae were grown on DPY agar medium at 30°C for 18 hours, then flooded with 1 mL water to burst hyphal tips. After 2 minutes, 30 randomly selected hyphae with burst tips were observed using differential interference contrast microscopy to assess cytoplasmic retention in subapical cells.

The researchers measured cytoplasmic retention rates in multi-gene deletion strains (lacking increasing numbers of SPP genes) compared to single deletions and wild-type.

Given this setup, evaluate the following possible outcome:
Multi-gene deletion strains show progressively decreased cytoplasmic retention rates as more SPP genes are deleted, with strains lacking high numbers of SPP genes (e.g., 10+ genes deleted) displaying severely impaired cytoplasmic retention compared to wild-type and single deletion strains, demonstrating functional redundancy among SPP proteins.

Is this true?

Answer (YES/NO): NO